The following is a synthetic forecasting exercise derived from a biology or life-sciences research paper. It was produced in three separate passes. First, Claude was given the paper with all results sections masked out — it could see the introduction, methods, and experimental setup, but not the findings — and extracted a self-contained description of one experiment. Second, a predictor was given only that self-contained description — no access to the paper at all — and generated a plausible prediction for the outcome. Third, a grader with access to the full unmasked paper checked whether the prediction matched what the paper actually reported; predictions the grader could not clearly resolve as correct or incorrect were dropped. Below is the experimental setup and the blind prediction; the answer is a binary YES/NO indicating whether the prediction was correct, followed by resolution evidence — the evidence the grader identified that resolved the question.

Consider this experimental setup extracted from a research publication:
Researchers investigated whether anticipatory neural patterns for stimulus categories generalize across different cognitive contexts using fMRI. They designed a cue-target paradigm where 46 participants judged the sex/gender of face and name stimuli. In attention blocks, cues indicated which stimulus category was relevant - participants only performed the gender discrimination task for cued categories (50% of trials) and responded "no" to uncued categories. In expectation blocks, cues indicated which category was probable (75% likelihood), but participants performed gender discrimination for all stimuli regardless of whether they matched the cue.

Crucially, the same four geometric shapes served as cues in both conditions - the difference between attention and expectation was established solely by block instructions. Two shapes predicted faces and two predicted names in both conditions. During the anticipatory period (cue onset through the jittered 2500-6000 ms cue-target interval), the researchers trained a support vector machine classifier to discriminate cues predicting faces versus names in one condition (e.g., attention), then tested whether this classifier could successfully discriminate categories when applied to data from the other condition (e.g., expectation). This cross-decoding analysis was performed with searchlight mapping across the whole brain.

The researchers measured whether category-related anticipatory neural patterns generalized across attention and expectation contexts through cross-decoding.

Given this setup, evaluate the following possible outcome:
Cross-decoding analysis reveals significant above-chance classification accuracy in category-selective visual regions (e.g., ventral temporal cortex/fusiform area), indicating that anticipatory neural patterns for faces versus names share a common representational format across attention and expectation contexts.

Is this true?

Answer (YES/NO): NO